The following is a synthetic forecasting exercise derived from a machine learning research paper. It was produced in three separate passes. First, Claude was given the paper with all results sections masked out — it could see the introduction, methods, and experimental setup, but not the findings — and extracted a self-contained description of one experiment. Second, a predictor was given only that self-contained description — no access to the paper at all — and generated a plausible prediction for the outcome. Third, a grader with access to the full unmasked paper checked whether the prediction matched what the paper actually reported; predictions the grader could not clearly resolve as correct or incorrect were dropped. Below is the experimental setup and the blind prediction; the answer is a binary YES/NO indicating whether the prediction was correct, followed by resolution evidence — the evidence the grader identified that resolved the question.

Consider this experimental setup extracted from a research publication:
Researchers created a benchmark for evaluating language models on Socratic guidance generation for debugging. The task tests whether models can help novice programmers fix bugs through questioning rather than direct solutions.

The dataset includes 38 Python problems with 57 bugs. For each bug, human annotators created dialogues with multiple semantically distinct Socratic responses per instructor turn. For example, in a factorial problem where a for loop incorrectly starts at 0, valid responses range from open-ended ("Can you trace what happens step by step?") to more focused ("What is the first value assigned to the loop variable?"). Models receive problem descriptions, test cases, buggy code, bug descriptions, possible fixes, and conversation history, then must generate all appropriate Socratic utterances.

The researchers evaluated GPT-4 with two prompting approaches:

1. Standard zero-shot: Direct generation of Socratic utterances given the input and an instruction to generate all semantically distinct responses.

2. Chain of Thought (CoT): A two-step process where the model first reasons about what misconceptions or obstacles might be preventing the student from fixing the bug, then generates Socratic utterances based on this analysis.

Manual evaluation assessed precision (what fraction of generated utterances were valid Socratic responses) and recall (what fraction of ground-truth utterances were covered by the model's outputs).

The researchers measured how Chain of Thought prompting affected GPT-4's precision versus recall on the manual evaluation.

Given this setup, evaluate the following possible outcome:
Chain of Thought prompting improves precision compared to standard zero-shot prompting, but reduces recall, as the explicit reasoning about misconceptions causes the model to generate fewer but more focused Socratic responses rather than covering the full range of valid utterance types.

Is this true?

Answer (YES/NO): NO